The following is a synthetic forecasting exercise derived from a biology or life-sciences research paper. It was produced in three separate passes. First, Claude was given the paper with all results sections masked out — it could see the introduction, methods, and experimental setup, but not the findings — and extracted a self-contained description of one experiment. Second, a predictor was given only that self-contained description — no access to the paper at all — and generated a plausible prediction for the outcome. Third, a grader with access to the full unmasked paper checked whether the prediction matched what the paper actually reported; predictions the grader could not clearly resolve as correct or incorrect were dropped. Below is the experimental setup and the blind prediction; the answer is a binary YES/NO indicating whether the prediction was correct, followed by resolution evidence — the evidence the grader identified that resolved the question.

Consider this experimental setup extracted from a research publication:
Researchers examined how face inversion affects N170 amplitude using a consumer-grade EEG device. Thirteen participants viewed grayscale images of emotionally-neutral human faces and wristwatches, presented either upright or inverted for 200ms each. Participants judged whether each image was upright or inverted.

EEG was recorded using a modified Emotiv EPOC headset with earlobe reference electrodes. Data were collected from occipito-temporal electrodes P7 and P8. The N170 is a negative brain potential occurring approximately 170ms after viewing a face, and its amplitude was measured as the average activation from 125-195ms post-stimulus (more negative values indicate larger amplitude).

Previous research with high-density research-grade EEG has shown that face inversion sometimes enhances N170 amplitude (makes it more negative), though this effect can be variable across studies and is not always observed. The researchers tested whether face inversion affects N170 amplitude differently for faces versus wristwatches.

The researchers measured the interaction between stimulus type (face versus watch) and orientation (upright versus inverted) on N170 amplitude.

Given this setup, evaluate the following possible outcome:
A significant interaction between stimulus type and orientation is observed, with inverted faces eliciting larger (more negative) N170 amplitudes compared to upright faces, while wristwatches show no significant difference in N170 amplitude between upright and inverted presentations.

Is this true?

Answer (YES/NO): YES